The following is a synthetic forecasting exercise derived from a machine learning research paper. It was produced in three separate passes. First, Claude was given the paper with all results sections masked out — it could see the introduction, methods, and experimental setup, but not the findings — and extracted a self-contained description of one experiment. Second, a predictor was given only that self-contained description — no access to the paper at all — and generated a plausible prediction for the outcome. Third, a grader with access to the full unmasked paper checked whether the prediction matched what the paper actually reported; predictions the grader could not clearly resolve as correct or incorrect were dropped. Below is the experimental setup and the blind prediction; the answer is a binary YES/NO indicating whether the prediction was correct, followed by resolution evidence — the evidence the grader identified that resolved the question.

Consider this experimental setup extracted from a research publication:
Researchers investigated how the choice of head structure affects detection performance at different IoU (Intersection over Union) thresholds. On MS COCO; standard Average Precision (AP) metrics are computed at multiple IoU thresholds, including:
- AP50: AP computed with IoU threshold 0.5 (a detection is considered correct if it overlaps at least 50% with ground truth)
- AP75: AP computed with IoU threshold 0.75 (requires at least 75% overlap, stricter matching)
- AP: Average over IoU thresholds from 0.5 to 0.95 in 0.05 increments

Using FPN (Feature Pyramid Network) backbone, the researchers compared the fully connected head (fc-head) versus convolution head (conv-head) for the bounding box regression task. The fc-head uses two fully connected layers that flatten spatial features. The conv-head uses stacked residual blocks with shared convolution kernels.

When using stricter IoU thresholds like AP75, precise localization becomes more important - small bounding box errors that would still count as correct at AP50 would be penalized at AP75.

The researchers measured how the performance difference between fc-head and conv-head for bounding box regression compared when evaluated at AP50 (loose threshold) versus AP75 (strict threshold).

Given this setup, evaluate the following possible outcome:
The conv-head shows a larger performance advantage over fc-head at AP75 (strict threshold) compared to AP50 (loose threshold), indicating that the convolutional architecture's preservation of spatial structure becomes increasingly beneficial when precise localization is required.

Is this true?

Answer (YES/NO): YES